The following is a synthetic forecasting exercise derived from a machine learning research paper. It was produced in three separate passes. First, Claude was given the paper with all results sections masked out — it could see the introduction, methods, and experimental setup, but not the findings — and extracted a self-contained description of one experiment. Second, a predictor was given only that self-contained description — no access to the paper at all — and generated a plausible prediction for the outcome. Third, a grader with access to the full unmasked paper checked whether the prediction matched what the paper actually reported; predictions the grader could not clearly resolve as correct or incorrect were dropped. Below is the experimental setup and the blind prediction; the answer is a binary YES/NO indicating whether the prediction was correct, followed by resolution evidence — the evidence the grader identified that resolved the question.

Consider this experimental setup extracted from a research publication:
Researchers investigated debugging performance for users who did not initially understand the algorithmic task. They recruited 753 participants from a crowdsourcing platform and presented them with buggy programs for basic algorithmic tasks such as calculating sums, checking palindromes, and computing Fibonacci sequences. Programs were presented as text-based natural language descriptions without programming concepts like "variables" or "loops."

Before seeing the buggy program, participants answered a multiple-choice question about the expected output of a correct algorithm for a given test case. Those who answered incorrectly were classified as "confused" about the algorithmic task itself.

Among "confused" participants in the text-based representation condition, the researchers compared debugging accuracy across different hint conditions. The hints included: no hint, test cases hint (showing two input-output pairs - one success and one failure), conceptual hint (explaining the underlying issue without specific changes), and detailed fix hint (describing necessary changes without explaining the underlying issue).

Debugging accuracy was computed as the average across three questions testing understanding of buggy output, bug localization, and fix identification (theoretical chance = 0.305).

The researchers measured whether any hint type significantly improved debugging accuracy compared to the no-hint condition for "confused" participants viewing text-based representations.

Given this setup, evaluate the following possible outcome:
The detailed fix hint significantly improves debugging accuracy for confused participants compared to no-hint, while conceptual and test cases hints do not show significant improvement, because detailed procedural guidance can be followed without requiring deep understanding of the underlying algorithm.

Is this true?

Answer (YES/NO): YES